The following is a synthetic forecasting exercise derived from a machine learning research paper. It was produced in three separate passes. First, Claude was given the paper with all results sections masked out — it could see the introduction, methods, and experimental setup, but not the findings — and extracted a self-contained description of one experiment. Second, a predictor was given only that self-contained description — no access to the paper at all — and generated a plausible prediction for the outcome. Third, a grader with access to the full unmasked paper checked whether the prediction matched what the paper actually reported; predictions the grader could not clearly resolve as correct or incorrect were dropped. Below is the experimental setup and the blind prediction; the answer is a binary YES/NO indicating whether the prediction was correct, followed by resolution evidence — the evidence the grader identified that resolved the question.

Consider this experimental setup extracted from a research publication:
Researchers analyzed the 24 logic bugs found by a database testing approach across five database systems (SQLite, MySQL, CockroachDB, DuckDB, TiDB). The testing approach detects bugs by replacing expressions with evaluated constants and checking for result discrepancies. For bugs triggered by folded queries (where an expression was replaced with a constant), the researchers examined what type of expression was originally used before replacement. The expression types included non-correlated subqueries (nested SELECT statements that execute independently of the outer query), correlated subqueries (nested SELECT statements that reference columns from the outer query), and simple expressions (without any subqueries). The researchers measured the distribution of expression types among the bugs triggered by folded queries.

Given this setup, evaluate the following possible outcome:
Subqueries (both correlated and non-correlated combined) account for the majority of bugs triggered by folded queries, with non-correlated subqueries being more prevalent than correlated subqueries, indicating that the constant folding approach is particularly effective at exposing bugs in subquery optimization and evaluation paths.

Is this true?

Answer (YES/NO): YES